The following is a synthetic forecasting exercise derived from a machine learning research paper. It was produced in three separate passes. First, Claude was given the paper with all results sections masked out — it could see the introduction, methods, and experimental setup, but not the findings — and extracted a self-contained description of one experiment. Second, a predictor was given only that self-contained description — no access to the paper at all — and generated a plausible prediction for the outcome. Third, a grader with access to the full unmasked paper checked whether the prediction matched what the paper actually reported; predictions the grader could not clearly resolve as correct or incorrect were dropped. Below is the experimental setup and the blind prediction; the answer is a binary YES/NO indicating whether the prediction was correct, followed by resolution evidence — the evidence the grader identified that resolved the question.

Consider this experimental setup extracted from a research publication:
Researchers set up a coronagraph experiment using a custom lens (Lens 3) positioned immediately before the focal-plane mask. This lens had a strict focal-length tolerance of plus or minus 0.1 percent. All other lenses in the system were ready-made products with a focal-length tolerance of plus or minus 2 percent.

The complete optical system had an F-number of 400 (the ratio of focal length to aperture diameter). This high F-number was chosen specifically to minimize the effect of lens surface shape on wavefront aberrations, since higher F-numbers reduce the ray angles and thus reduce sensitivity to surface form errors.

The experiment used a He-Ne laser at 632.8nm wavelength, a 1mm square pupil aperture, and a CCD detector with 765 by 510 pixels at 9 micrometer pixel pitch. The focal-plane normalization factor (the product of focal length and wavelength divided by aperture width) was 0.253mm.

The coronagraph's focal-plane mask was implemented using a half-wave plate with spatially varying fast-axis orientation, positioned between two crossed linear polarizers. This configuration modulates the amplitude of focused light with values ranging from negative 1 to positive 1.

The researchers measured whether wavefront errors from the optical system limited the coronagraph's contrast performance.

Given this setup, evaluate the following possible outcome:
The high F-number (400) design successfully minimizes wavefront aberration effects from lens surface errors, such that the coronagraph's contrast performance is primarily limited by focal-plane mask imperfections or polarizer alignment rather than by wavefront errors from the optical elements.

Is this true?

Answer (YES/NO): NO